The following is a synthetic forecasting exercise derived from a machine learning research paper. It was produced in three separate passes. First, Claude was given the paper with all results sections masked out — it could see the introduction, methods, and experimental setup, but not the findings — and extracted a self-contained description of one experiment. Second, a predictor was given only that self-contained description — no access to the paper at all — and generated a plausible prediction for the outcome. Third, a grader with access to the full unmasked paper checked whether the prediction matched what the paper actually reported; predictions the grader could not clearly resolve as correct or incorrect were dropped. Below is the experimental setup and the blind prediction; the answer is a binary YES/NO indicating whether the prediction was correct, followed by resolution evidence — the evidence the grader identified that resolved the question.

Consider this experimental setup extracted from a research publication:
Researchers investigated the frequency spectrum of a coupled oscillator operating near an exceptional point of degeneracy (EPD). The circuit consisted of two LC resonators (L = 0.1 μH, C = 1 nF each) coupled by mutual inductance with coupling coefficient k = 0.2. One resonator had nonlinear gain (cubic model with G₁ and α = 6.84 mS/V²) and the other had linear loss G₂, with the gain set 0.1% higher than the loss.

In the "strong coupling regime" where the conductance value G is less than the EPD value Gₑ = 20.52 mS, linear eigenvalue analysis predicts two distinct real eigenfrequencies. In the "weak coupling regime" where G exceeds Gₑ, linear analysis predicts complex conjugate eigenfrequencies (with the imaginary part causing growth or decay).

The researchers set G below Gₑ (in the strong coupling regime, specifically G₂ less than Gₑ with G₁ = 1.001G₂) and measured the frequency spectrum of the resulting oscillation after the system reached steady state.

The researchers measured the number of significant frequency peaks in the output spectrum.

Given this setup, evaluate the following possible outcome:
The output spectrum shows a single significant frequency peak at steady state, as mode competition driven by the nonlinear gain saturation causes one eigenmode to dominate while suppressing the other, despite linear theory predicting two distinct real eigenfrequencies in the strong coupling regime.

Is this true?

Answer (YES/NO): YES